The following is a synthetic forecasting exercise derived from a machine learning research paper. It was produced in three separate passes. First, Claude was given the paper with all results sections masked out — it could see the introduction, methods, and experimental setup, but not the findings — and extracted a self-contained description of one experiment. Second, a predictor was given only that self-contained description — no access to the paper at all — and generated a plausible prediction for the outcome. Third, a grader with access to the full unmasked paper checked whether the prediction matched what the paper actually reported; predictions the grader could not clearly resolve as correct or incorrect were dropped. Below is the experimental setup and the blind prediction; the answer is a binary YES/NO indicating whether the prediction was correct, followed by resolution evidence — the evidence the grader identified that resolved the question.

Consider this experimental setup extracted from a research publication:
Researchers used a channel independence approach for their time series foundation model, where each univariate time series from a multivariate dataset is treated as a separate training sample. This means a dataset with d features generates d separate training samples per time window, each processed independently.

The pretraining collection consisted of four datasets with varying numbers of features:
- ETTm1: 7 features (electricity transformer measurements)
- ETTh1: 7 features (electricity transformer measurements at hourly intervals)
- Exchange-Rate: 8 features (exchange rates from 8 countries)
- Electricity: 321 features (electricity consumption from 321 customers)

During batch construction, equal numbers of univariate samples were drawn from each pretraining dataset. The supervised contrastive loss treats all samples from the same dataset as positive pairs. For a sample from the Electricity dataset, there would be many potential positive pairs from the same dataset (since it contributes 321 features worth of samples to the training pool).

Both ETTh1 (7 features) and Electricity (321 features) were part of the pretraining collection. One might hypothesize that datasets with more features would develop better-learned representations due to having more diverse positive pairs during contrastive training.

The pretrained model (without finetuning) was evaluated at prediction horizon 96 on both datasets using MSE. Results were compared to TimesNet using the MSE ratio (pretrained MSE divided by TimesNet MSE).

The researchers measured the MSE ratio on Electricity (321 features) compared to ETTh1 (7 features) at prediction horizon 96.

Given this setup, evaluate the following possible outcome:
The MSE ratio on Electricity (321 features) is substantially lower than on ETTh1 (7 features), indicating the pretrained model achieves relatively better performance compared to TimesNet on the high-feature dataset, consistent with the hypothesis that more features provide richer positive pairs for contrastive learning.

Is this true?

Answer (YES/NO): NO